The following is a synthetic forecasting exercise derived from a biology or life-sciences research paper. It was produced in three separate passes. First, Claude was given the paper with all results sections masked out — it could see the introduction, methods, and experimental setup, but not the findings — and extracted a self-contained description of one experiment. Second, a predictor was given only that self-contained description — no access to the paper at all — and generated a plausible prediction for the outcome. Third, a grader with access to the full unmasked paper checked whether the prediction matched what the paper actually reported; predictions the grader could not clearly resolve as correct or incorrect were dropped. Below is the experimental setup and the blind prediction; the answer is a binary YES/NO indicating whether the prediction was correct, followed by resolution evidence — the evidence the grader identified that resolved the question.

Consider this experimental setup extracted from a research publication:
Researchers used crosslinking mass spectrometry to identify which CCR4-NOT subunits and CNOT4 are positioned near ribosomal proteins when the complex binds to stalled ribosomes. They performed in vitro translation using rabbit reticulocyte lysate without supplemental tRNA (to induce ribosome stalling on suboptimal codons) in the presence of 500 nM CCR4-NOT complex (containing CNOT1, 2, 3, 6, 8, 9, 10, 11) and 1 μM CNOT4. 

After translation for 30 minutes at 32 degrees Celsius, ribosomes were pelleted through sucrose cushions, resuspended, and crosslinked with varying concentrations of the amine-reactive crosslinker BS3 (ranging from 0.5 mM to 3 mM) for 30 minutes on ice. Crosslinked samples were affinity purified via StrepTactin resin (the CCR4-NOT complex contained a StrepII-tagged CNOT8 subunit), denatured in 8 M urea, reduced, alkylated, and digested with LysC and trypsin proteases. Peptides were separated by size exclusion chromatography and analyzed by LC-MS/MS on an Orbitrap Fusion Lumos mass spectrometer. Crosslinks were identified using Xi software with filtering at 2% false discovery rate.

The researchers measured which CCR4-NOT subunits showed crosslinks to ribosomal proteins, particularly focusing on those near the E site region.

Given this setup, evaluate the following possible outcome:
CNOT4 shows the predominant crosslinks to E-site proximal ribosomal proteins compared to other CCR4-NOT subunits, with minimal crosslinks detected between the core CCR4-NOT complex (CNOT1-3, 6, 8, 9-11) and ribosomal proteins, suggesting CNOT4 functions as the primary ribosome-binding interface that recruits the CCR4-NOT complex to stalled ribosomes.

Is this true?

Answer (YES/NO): NO